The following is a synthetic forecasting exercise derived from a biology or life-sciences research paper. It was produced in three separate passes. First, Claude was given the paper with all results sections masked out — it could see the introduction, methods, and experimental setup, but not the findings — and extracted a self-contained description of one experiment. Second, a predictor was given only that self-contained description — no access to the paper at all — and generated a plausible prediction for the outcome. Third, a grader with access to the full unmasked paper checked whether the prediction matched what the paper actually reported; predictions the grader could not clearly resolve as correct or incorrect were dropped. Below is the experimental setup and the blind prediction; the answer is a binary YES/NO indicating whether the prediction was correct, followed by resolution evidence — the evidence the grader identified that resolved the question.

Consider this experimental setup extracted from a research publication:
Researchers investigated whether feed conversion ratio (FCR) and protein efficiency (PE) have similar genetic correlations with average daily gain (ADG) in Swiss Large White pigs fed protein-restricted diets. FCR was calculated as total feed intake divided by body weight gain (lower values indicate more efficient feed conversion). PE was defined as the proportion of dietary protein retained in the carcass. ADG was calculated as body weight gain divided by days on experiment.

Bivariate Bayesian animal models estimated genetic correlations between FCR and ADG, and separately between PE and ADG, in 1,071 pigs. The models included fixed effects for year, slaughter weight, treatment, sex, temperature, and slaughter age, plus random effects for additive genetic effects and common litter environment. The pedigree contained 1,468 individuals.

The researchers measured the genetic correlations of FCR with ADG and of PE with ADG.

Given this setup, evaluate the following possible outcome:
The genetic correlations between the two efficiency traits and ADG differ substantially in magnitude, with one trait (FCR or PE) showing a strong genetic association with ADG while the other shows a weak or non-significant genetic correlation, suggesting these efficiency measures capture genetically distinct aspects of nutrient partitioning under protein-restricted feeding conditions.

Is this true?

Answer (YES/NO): NO